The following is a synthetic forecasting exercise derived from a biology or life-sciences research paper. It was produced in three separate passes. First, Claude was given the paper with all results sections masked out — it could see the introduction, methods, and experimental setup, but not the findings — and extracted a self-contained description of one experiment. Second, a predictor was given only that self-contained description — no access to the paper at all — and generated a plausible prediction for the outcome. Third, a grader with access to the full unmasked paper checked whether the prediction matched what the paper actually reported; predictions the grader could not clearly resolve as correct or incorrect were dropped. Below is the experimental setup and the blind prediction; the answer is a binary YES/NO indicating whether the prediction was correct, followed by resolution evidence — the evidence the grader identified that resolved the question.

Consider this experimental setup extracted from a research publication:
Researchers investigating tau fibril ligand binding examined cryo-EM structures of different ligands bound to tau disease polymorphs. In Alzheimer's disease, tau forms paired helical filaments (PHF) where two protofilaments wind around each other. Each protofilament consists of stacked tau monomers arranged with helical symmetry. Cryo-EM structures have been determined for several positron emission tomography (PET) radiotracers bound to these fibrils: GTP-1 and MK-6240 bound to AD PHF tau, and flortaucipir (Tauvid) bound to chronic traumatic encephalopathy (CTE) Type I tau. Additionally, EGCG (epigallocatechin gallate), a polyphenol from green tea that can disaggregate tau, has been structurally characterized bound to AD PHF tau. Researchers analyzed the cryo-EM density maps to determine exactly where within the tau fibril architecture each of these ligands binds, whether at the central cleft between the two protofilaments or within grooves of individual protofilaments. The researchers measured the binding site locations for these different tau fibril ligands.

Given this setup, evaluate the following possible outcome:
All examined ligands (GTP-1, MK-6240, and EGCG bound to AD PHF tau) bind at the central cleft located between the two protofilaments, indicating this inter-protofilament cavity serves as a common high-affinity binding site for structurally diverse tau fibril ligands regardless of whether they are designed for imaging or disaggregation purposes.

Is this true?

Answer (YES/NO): NO